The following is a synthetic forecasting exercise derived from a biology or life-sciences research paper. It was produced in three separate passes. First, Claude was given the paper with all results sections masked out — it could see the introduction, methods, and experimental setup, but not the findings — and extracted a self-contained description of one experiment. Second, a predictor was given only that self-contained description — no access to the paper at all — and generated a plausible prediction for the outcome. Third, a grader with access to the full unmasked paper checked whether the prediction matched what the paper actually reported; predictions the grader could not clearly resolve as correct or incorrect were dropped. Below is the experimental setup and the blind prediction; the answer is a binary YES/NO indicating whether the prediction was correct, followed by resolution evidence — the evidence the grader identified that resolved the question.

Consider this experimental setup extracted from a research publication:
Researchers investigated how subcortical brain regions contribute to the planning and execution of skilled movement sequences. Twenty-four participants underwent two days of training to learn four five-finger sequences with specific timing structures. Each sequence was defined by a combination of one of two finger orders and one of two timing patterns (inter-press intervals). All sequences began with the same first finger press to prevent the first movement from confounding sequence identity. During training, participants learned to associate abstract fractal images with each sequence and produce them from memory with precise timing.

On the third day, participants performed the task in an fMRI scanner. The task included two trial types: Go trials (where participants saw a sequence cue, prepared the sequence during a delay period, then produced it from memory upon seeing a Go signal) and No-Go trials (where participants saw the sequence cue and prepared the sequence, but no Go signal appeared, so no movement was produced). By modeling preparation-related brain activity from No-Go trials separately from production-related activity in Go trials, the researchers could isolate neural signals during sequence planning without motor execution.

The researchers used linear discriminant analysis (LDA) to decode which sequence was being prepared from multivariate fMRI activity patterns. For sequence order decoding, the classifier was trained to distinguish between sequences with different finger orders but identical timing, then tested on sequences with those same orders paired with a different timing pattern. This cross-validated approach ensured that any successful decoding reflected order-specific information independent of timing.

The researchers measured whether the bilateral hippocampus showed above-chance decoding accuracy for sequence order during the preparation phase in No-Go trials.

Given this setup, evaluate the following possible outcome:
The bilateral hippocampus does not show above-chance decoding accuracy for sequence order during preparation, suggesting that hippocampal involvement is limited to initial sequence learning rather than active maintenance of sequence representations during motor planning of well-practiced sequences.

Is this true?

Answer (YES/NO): NO